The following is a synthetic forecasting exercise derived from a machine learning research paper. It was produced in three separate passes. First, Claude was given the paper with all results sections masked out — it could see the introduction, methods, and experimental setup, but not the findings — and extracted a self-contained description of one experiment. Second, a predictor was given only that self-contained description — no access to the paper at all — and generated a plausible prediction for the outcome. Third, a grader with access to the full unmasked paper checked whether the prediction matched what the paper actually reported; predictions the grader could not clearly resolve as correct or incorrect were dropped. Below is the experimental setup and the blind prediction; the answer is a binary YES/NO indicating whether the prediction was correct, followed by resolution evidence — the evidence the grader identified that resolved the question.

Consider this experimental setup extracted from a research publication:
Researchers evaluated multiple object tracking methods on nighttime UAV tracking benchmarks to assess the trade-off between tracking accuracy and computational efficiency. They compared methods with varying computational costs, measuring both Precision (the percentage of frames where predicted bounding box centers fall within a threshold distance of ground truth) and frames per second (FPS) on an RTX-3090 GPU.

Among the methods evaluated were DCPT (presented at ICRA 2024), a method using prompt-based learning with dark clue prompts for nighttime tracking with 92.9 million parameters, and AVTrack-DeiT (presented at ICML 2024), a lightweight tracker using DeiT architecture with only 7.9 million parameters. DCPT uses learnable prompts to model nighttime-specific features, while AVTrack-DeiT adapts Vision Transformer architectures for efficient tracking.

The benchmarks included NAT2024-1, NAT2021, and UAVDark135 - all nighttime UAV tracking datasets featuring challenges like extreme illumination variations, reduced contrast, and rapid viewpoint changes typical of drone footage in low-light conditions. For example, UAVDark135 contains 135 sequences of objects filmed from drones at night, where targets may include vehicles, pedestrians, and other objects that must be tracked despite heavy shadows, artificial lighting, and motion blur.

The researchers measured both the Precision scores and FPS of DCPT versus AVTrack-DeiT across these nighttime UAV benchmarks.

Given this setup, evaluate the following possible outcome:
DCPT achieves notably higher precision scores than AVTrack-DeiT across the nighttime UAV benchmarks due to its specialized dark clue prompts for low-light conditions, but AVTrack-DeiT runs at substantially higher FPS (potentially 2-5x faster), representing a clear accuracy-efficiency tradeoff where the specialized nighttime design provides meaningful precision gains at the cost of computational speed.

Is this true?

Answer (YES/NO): NO